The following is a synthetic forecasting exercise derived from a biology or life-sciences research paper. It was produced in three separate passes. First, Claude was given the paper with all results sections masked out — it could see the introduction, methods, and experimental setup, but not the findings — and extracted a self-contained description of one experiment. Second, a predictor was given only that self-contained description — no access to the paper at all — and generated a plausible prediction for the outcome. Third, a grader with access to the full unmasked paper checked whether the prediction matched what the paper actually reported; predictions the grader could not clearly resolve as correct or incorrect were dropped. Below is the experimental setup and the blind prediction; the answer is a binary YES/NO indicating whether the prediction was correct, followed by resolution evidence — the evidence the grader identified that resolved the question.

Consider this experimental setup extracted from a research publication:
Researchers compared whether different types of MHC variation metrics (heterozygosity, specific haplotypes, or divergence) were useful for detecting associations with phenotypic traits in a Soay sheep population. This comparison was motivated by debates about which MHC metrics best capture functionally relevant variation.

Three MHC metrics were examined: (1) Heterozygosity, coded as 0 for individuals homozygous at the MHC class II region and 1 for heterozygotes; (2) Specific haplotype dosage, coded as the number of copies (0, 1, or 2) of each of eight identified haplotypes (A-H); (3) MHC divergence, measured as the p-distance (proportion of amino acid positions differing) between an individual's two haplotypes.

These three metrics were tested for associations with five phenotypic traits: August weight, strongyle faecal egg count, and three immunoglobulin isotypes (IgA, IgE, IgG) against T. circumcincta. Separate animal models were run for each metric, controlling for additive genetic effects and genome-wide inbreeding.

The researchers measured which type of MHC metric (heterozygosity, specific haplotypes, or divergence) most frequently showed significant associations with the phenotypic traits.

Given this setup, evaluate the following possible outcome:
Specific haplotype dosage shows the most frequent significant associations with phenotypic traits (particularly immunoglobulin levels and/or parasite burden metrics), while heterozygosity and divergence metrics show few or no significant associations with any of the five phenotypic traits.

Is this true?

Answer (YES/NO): NO